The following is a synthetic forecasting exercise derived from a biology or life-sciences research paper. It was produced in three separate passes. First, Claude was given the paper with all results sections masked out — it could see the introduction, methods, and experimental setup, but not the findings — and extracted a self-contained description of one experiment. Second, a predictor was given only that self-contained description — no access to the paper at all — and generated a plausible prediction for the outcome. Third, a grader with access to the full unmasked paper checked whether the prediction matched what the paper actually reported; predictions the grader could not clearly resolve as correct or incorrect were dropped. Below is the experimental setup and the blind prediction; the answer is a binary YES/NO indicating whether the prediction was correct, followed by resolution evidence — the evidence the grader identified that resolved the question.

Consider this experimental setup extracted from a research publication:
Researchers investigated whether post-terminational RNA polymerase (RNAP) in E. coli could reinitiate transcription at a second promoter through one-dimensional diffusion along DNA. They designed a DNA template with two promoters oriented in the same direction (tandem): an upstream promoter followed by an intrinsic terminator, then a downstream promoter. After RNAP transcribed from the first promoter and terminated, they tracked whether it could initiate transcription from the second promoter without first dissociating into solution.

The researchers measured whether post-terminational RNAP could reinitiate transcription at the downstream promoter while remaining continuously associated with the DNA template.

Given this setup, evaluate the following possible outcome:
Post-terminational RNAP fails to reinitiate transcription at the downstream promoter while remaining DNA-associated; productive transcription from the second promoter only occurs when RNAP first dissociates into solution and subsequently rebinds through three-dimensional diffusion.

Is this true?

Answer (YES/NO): NO